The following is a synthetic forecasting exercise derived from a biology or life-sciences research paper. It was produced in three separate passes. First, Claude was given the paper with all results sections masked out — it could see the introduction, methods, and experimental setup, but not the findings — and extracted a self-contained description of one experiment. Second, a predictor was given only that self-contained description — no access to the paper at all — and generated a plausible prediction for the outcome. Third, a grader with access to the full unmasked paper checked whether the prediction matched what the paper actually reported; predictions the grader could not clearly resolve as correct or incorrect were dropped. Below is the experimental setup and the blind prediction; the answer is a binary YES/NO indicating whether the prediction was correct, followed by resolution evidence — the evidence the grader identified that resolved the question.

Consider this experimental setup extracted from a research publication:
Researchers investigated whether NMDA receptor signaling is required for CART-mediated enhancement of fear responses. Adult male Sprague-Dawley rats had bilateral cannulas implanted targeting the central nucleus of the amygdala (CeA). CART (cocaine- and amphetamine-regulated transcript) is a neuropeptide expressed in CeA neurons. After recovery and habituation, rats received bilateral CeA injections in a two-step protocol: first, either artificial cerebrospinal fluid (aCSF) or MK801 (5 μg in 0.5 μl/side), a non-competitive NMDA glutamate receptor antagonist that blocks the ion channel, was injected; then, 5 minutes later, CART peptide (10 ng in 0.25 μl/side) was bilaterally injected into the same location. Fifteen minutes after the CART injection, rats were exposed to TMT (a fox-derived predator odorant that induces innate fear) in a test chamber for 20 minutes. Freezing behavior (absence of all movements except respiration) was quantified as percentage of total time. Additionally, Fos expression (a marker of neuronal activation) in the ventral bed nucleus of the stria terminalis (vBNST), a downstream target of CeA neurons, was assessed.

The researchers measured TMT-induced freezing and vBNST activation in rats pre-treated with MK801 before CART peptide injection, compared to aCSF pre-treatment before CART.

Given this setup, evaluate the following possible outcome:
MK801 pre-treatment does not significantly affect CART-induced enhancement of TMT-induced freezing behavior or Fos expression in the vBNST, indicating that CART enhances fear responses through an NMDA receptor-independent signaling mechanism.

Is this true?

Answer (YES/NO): NO